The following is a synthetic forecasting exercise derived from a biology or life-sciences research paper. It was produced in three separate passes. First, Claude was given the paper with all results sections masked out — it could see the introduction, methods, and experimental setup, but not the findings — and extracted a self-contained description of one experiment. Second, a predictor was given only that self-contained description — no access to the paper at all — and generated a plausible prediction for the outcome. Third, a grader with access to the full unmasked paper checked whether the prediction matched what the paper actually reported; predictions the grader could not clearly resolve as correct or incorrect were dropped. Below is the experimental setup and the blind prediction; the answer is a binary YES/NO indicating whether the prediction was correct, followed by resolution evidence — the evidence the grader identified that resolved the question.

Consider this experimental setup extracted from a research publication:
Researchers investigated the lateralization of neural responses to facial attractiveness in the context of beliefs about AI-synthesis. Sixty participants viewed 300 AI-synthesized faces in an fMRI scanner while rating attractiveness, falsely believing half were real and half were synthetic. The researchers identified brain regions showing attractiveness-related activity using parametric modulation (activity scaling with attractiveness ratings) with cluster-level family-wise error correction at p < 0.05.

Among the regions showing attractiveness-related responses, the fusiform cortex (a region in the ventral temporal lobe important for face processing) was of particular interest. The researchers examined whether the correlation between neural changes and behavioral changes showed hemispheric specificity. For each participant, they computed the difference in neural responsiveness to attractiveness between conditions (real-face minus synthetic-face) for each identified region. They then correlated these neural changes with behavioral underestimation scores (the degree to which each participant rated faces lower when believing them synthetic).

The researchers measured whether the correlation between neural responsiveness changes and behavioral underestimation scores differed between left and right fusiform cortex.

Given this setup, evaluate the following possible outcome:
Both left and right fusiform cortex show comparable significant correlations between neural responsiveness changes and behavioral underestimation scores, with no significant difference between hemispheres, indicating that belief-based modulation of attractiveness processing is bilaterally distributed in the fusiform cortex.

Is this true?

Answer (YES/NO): NO